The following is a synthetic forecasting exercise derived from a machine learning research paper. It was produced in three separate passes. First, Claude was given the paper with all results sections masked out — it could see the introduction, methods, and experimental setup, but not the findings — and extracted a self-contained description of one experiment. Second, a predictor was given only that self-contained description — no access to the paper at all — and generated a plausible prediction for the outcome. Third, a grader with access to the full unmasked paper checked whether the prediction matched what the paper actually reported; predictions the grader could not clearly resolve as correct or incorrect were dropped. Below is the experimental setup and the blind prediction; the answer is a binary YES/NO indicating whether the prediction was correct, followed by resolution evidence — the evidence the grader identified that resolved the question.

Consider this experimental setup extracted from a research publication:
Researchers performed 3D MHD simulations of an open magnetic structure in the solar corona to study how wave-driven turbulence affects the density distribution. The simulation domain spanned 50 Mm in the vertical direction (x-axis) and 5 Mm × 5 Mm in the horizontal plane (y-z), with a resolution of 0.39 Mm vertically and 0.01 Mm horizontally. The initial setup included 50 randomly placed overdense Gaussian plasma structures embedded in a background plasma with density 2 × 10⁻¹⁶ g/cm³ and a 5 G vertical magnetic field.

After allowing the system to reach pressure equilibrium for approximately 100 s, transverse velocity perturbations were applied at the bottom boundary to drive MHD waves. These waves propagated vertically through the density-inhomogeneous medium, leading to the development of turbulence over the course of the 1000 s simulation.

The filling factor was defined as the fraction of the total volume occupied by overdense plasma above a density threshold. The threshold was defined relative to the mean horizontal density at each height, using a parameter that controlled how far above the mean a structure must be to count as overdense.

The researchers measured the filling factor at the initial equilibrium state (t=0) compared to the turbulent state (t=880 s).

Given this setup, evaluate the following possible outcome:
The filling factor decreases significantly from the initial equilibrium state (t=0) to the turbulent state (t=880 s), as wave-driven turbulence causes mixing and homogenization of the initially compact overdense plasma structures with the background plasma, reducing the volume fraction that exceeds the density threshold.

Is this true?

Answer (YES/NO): NO